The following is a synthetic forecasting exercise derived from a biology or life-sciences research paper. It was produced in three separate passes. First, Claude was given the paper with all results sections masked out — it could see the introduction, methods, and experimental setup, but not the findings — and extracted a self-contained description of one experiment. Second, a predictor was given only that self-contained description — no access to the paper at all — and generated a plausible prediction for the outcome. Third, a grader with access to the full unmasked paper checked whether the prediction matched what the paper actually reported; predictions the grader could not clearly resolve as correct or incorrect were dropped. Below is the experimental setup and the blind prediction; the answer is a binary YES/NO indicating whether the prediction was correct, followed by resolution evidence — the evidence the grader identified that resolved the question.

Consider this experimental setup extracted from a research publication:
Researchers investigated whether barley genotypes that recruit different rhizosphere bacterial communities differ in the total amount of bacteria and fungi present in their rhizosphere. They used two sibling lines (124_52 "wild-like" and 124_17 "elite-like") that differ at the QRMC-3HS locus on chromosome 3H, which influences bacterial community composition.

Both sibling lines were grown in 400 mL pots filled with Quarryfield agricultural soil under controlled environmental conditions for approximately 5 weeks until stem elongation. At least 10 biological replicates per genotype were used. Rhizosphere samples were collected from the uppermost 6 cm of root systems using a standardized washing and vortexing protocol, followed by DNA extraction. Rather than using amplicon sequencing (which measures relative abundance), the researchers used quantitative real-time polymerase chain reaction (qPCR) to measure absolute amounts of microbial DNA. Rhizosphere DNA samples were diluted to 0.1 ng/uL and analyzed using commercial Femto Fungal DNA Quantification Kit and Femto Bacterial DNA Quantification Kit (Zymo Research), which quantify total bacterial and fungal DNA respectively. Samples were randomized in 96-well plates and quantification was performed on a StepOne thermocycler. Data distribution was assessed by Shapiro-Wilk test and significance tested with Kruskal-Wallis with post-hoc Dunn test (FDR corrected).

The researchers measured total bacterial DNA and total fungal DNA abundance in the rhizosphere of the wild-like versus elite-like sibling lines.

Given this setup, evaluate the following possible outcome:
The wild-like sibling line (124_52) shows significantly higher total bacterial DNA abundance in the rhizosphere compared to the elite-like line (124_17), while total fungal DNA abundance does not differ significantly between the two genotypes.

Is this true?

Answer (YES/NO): NO